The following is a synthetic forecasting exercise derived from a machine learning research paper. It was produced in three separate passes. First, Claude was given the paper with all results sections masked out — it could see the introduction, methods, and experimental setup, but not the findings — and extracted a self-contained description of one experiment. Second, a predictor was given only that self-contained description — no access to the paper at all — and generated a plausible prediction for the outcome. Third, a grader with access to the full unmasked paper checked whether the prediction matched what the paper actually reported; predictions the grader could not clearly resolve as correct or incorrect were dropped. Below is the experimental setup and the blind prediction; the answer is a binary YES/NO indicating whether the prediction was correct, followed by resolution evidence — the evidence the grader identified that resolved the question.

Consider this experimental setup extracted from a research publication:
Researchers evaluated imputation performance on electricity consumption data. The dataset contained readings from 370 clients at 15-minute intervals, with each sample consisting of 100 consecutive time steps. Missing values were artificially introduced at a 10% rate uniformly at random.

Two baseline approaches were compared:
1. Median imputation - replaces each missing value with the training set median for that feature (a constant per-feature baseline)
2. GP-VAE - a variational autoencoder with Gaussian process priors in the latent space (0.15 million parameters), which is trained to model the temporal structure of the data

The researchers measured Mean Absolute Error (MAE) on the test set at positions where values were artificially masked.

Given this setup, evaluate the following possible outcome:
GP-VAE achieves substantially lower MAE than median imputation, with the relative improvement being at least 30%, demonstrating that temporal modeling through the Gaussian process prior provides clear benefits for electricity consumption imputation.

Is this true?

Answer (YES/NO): YES